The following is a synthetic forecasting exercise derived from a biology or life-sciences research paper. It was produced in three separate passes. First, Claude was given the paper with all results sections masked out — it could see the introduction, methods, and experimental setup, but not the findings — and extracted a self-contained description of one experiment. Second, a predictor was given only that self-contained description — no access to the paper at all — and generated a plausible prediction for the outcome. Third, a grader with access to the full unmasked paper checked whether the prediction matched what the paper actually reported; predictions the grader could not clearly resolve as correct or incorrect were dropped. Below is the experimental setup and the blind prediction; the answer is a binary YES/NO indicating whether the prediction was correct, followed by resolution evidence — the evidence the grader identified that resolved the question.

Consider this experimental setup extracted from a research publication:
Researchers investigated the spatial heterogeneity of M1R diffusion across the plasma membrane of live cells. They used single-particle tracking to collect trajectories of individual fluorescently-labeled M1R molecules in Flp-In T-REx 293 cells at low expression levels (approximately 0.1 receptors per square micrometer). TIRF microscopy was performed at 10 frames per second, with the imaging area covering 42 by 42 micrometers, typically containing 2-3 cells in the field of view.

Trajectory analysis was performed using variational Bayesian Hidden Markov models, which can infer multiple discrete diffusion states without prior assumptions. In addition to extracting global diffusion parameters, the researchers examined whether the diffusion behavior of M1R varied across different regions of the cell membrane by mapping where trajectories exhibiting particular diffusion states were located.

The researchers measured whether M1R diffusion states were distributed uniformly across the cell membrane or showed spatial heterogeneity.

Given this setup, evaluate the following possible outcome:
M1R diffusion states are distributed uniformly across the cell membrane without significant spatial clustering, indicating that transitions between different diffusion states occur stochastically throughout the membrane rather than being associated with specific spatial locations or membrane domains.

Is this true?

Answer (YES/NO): NO